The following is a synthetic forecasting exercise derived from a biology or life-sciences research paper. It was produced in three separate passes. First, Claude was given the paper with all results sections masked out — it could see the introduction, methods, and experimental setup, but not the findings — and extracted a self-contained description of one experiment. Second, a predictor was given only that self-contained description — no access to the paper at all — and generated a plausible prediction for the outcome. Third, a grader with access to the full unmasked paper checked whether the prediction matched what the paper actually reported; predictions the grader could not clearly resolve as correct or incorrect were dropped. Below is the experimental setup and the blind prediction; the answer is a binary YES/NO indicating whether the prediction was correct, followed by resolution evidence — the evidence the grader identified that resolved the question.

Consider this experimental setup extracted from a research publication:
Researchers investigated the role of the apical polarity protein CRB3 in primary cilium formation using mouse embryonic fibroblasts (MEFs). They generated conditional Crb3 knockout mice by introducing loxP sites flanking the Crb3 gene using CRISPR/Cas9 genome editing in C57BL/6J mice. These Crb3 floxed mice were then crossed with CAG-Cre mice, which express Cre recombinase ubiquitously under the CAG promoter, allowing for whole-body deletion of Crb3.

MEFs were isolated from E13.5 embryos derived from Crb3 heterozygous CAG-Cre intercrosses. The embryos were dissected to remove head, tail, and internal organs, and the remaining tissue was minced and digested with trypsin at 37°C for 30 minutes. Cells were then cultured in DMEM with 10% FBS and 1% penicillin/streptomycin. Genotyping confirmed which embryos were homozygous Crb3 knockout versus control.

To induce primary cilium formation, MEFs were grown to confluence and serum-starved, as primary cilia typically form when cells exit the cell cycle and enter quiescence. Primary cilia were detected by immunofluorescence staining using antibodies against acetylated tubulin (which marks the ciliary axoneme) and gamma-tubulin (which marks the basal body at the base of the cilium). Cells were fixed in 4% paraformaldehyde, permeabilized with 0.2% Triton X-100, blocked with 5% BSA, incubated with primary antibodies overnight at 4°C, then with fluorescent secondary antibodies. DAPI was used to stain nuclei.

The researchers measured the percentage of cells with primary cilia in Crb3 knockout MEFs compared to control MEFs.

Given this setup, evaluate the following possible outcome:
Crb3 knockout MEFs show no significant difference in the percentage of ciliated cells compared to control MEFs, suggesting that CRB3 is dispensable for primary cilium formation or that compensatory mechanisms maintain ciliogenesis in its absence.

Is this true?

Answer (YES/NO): NO